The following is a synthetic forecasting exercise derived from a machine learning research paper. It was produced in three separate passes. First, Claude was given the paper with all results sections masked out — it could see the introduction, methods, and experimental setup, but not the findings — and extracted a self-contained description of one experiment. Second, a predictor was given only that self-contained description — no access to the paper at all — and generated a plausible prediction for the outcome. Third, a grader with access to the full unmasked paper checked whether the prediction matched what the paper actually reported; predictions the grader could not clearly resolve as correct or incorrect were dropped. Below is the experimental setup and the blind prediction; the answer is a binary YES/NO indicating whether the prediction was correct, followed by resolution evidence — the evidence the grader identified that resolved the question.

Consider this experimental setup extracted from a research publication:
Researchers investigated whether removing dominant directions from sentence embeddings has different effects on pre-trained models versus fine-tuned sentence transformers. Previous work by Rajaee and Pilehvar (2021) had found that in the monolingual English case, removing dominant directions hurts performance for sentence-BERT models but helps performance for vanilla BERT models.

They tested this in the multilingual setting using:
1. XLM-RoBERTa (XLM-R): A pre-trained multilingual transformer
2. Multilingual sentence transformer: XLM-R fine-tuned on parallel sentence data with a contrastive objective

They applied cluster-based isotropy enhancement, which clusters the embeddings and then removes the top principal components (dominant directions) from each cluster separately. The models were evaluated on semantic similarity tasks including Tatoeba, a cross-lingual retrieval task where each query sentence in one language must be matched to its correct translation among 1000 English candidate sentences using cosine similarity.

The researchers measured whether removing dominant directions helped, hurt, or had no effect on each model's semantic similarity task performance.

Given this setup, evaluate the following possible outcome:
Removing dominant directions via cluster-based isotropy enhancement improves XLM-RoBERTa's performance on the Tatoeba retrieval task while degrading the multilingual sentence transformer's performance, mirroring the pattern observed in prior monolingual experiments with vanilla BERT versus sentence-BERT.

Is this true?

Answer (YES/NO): NO